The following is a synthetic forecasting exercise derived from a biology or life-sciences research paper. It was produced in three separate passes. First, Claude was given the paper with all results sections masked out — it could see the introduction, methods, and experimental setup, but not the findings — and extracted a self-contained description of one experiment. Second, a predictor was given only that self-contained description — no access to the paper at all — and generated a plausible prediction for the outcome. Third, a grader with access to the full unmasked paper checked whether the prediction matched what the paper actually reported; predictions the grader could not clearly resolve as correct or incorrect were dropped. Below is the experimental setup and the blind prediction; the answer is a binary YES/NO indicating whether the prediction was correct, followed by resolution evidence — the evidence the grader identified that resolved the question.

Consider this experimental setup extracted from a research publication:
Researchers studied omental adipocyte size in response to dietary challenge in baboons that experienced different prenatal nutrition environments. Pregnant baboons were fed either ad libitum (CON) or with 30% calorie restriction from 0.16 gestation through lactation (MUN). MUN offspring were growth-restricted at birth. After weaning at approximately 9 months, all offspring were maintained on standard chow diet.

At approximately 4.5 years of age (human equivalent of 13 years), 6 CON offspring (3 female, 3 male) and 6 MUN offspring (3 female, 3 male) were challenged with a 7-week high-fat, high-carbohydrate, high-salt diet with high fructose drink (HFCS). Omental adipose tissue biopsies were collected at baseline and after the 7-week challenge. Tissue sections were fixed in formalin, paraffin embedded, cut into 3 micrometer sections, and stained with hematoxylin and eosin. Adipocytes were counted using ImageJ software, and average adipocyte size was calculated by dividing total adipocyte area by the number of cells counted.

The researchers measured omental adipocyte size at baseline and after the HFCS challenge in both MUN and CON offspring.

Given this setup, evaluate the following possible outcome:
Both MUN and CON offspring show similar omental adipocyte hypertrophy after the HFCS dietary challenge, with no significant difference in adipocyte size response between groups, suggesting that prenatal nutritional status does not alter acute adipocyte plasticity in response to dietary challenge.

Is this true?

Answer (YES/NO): NO